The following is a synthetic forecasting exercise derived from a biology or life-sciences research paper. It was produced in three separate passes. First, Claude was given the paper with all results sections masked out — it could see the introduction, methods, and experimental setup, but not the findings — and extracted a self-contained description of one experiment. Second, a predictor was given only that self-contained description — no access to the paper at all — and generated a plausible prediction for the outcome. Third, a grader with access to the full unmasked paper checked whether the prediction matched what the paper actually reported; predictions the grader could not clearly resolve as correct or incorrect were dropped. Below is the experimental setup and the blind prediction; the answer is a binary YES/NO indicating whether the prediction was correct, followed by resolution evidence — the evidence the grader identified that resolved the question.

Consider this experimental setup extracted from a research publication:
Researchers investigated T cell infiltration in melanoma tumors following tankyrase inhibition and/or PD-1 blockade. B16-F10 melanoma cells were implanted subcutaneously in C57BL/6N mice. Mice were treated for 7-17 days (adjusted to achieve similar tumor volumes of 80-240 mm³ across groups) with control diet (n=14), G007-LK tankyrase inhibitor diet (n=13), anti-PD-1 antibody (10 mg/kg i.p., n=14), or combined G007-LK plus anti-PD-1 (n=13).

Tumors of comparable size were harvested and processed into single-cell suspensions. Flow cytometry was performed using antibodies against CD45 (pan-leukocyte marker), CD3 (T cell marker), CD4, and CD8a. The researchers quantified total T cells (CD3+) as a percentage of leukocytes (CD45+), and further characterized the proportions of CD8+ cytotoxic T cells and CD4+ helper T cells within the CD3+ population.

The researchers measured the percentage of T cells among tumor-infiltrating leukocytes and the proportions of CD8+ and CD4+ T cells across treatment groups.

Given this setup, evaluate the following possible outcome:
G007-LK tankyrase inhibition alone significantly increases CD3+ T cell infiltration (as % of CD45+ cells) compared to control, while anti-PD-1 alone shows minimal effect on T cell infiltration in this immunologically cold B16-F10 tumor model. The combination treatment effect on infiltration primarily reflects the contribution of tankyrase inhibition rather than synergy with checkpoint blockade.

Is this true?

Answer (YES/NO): NO